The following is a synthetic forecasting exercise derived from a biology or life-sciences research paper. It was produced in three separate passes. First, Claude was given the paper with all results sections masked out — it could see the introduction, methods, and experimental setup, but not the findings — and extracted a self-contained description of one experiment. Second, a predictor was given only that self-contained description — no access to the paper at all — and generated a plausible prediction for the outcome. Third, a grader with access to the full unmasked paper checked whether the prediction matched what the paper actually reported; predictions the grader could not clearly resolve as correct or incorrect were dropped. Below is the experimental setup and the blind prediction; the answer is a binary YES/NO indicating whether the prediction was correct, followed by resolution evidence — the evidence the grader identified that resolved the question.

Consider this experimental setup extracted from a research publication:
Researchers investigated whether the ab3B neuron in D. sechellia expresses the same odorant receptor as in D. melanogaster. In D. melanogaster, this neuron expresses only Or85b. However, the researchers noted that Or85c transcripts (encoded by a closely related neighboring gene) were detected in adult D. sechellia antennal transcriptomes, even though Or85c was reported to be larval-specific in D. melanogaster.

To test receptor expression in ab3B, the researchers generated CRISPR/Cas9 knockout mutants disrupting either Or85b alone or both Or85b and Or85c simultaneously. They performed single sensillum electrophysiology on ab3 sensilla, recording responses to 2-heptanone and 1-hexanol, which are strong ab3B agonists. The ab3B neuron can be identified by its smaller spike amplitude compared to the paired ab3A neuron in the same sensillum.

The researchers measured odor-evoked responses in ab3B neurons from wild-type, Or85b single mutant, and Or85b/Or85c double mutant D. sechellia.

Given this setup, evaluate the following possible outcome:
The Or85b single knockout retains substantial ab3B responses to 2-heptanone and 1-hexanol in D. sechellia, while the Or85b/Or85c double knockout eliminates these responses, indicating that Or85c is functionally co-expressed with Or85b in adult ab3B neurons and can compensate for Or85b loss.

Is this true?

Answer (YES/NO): YES